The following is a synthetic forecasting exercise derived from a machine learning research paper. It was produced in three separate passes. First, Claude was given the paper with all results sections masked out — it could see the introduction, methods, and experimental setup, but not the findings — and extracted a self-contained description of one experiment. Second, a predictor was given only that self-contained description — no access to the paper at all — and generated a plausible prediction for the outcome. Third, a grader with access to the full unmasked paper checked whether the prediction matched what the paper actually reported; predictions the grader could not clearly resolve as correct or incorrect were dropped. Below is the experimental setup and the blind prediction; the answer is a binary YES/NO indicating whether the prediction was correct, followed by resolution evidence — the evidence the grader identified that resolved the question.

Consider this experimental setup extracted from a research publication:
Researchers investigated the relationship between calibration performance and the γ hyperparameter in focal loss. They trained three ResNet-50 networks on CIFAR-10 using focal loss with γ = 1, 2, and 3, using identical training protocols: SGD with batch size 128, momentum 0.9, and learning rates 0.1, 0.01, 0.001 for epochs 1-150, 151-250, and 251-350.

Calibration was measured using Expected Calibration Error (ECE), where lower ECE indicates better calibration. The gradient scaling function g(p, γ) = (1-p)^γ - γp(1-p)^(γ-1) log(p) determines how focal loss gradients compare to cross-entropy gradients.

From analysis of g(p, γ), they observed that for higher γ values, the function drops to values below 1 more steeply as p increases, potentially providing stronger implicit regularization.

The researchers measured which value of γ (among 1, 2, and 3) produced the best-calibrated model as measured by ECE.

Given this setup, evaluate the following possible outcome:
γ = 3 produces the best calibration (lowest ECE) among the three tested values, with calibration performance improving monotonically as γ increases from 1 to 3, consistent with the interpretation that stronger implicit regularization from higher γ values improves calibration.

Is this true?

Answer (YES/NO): YES